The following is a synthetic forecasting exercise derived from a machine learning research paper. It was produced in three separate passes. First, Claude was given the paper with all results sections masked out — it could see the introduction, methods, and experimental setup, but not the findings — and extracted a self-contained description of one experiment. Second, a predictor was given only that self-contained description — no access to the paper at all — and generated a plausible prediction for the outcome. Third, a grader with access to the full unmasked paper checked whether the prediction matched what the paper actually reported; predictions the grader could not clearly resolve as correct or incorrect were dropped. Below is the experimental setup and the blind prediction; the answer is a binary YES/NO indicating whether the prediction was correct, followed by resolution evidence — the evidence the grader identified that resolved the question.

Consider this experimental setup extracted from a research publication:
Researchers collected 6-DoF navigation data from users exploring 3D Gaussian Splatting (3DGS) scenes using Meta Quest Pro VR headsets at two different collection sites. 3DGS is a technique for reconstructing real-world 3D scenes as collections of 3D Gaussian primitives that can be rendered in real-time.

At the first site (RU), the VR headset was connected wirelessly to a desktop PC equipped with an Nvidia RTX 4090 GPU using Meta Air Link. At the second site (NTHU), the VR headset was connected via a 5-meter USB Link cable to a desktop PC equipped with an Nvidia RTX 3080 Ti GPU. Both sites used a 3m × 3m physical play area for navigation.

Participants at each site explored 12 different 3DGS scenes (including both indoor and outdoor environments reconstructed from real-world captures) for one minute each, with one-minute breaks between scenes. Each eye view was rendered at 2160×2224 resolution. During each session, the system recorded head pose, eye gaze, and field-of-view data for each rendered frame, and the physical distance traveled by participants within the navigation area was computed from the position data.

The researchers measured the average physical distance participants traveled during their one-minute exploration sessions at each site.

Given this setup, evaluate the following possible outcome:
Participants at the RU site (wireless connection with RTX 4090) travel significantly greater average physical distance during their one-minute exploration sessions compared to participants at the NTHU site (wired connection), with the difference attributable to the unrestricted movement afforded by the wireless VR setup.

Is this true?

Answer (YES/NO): NO